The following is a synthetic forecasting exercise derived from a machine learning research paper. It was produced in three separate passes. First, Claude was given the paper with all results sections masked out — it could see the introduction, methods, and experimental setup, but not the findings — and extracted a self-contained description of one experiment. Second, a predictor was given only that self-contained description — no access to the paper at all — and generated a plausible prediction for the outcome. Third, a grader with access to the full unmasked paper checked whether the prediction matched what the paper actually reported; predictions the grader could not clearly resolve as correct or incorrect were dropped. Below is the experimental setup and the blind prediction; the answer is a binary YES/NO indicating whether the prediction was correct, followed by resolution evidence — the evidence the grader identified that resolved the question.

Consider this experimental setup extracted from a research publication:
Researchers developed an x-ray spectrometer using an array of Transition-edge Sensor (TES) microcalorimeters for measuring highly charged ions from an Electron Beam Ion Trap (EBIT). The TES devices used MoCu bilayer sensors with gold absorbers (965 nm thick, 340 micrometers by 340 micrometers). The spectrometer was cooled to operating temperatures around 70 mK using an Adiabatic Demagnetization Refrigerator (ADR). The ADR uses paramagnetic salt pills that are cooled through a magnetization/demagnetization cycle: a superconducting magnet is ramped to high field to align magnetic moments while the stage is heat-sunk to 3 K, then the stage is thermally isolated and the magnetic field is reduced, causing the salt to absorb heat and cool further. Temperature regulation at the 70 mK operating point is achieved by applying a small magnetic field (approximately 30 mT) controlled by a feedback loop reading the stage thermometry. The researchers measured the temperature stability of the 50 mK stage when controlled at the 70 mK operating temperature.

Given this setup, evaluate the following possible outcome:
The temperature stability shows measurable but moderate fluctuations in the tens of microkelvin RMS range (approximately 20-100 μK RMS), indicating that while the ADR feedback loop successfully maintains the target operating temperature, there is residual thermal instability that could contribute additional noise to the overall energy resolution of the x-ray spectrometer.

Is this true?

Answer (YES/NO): NO